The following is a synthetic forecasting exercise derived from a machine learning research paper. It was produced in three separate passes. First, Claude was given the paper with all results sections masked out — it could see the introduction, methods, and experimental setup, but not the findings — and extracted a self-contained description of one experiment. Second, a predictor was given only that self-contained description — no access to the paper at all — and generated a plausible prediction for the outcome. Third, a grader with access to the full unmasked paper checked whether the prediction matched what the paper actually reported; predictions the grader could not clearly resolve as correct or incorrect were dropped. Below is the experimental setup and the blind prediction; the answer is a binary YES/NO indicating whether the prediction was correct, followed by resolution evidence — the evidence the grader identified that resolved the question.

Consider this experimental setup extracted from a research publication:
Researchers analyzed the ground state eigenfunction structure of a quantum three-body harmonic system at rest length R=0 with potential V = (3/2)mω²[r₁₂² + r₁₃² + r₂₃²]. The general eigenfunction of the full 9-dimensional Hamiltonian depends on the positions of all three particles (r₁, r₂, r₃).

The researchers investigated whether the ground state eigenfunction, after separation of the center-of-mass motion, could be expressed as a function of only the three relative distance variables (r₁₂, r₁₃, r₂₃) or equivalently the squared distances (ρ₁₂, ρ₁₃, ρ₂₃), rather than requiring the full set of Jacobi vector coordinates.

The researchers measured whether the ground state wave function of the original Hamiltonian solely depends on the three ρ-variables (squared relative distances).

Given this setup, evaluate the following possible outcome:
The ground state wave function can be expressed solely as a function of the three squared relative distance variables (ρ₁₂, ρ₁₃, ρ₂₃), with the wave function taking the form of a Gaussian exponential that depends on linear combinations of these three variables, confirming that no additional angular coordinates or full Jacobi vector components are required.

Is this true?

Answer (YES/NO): YES